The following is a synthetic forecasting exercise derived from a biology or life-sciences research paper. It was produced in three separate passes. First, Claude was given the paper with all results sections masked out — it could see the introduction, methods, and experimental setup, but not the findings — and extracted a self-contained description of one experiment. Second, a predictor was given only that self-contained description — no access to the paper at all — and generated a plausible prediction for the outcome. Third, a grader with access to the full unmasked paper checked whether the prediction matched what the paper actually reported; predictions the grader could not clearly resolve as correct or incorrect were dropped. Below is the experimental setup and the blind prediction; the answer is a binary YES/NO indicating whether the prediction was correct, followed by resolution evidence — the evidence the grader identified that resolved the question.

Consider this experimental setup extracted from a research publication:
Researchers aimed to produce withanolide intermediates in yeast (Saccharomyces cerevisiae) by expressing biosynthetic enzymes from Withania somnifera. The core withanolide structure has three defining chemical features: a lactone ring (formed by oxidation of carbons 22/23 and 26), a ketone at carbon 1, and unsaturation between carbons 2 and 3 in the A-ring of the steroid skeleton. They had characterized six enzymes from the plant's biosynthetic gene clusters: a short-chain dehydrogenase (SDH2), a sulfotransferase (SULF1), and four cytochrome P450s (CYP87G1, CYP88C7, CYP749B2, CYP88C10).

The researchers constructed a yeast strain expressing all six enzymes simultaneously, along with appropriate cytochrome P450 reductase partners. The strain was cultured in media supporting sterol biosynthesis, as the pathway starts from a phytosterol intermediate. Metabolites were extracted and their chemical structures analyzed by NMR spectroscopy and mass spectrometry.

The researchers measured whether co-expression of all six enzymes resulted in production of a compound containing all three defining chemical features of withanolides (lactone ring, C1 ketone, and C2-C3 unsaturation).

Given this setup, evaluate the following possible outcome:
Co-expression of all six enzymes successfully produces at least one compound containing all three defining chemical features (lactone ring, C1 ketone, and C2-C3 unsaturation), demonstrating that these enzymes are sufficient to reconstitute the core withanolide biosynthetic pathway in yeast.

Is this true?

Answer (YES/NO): YES